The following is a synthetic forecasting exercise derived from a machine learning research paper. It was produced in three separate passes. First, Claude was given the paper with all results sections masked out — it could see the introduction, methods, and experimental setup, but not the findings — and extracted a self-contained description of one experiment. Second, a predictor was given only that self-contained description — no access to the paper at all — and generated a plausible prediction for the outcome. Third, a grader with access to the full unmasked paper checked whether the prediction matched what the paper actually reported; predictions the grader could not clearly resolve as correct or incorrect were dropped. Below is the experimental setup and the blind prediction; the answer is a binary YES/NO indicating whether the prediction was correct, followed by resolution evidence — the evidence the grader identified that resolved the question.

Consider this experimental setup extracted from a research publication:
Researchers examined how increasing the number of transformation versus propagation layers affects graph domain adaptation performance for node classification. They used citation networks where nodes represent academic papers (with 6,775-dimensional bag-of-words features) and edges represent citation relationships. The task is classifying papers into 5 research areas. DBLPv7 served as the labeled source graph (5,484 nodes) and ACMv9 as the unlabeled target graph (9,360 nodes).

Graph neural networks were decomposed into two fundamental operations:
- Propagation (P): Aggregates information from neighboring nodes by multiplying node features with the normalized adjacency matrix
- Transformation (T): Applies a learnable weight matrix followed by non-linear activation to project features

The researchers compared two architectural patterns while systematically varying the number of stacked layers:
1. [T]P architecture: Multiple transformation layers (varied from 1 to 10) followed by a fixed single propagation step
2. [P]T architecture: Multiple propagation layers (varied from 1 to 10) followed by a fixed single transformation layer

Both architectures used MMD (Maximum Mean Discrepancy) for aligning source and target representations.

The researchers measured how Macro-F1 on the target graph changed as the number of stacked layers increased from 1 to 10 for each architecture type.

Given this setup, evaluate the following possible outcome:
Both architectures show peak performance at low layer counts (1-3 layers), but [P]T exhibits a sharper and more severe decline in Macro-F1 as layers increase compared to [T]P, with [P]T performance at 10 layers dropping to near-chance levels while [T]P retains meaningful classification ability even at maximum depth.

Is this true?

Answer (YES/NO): NO